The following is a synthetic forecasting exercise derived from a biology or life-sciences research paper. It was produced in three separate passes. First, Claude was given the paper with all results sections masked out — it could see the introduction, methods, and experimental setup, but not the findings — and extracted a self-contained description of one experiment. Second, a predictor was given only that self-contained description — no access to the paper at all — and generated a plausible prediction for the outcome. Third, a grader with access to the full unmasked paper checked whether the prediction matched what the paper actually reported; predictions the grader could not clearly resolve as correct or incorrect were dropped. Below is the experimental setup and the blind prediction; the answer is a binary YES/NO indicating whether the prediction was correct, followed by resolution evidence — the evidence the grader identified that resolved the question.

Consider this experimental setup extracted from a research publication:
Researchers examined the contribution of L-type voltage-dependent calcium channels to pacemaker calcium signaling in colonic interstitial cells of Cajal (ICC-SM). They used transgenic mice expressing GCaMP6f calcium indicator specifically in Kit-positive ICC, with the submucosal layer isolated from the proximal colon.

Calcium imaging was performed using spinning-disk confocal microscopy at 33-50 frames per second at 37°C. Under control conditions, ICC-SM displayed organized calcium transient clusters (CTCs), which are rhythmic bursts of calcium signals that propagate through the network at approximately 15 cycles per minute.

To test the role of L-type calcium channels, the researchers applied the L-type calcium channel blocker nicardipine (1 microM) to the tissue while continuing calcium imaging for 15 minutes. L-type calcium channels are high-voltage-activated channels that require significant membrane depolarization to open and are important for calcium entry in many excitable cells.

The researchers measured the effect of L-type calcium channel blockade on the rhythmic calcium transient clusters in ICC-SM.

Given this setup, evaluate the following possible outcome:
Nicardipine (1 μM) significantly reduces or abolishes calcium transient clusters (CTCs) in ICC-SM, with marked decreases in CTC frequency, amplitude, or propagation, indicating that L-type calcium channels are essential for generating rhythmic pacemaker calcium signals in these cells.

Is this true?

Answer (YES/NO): YES